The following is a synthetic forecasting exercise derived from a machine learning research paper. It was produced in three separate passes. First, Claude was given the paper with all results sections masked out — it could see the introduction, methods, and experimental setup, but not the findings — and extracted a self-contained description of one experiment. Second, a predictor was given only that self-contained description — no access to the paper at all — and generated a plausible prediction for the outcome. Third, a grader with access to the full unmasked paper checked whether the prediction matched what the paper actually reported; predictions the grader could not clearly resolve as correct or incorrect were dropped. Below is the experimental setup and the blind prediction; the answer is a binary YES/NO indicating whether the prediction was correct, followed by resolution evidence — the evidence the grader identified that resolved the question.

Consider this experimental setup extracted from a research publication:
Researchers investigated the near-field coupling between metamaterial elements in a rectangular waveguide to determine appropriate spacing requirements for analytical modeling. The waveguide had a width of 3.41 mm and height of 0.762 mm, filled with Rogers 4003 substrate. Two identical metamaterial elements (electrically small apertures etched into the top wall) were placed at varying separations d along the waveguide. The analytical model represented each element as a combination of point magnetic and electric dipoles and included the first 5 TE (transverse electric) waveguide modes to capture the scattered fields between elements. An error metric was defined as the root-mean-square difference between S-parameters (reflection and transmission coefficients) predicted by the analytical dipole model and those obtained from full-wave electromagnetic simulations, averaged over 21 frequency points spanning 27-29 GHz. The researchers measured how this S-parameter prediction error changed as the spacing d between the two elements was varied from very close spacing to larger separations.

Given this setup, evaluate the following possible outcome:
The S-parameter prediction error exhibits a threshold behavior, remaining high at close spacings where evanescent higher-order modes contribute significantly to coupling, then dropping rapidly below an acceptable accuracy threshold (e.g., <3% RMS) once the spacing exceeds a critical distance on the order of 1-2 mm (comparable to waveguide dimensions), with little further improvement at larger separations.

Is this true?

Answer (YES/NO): NO